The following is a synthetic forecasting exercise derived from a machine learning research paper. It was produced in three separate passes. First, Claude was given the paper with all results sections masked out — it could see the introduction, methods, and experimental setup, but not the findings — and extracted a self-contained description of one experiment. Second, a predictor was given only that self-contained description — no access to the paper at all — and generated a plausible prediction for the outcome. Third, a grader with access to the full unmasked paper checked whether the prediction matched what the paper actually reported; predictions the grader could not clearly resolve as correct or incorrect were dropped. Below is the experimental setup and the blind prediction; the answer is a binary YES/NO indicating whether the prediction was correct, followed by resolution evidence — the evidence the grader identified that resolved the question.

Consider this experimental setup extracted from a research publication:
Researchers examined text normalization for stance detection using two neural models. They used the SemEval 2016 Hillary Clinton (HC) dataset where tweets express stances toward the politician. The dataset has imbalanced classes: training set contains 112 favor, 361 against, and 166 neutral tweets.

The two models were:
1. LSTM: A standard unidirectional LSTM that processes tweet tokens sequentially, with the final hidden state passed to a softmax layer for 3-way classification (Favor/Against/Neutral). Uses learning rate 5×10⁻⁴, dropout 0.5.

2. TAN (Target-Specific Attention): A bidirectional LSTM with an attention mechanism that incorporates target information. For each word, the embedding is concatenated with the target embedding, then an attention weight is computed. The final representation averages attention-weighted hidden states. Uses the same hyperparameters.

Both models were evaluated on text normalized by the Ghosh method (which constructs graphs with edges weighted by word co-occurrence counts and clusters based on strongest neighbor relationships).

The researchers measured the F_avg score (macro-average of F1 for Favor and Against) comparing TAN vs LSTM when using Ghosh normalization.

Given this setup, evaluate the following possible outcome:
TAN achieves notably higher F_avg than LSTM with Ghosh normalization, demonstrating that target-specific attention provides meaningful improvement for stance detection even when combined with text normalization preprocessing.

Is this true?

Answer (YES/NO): YES